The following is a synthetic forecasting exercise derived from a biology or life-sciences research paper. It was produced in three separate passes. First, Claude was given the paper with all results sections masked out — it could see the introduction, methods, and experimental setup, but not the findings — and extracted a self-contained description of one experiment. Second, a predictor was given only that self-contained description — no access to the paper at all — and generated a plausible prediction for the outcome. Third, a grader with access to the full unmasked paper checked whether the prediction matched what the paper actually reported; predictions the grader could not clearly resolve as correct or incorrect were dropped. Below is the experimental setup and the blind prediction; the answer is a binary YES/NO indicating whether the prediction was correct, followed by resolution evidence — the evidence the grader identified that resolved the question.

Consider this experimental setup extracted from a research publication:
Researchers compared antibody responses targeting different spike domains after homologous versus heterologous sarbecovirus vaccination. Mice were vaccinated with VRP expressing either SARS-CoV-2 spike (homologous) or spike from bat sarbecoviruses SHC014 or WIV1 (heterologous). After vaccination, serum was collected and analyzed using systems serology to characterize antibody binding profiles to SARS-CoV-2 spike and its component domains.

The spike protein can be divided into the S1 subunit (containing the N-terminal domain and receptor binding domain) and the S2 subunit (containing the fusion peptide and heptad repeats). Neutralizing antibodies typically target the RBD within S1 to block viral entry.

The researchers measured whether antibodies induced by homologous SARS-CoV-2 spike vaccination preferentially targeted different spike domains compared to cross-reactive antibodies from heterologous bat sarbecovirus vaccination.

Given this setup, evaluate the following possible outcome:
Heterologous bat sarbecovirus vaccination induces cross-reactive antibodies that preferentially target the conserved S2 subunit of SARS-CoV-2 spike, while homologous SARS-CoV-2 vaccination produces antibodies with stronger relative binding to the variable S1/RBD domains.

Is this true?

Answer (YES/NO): NO